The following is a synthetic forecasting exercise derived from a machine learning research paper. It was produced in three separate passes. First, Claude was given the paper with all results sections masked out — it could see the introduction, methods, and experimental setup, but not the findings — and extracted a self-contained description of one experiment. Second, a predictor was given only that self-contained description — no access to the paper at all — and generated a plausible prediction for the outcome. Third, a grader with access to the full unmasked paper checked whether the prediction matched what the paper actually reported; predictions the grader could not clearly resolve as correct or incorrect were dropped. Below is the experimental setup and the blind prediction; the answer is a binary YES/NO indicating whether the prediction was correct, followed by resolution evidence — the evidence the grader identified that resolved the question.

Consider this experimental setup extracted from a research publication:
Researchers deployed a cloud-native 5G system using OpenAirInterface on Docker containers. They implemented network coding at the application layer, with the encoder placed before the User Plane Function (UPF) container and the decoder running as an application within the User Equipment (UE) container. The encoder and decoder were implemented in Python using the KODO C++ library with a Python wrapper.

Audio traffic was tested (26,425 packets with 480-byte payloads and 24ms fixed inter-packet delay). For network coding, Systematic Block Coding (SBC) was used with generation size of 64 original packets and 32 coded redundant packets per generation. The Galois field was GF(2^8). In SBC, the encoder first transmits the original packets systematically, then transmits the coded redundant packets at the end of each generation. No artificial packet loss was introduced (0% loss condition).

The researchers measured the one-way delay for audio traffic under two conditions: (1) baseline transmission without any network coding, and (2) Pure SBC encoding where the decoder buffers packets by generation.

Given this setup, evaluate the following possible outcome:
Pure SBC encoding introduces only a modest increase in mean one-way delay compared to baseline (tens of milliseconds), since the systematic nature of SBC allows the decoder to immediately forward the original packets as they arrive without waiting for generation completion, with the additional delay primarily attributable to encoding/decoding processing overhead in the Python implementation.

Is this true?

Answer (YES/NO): NO